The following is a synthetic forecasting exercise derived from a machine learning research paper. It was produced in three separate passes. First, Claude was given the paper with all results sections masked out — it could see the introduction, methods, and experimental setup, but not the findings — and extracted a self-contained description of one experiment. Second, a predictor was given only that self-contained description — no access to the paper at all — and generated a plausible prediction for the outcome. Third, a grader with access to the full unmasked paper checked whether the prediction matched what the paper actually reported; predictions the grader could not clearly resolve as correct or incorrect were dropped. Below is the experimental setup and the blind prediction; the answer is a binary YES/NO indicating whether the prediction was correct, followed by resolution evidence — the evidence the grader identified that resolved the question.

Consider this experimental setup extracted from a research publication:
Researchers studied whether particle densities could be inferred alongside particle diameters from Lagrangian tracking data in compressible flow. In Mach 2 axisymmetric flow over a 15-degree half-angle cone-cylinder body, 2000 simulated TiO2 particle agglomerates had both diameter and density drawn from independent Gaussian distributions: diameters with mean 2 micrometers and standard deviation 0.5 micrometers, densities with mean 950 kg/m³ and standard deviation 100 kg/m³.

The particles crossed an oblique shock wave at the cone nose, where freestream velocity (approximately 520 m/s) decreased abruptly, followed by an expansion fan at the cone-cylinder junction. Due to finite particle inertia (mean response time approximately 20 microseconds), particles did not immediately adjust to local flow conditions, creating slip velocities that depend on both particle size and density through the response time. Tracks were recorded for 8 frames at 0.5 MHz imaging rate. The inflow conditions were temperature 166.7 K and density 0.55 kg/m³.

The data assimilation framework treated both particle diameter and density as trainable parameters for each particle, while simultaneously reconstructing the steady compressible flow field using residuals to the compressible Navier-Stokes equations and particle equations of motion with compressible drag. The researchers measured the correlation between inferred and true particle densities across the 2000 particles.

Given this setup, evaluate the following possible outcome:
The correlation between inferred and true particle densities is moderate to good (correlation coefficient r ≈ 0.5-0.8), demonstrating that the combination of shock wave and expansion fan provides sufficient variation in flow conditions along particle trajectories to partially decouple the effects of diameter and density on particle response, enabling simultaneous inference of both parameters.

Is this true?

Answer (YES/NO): NO